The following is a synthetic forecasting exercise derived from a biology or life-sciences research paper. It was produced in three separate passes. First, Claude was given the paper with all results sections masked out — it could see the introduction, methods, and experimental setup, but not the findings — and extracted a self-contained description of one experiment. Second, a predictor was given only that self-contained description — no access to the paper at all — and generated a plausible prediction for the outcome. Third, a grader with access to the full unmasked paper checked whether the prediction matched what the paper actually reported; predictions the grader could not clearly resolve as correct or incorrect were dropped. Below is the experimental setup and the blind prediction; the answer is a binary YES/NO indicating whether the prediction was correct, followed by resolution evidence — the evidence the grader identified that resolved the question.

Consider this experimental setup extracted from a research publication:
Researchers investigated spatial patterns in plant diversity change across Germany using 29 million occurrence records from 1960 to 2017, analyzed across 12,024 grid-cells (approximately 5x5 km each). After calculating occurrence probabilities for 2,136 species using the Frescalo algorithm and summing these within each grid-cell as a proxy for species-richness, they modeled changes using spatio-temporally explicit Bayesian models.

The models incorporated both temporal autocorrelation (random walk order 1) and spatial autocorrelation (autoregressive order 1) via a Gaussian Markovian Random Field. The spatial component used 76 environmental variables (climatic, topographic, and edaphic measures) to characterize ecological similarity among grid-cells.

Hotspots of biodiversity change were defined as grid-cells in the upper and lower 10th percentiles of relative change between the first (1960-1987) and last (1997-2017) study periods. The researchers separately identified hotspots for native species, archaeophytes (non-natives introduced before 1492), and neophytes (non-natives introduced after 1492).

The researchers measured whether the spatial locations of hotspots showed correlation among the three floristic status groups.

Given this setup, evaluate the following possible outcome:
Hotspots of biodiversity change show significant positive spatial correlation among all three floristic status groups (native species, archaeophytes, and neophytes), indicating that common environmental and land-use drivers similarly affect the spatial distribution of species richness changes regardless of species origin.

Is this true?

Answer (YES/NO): NO